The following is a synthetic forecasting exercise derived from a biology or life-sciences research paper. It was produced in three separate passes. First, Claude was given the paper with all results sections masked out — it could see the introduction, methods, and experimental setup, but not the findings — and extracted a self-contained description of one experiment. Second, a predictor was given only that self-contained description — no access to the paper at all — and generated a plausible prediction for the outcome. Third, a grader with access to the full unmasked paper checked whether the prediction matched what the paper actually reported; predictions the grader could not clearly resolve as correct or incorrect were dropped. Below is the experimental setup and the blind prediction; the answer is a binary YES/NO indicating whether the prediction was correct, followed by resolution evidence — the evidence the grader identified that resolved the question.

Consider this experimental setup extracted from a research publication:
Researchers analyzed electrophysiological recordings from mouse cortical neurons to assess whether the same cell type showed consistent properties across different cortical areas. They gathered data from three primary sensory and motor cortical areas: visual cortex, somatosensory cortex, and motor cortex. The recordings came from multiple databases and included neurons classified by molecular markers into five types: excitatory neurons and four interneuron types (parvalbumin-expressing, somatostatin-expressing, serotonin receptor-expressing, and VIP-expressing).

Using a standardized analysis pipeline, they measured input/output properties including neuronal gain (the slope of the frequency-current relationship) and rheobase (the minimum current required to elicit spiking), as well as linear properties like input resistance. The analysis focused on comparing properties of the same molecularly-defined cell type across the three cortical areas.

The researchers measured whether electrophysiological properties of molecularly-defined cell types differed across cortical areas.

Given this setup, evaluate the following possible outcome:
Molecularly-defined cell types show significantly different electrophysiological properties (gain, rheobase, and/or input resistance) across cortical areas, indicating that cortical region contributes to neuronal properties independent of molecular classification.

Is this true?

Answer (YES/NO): YES